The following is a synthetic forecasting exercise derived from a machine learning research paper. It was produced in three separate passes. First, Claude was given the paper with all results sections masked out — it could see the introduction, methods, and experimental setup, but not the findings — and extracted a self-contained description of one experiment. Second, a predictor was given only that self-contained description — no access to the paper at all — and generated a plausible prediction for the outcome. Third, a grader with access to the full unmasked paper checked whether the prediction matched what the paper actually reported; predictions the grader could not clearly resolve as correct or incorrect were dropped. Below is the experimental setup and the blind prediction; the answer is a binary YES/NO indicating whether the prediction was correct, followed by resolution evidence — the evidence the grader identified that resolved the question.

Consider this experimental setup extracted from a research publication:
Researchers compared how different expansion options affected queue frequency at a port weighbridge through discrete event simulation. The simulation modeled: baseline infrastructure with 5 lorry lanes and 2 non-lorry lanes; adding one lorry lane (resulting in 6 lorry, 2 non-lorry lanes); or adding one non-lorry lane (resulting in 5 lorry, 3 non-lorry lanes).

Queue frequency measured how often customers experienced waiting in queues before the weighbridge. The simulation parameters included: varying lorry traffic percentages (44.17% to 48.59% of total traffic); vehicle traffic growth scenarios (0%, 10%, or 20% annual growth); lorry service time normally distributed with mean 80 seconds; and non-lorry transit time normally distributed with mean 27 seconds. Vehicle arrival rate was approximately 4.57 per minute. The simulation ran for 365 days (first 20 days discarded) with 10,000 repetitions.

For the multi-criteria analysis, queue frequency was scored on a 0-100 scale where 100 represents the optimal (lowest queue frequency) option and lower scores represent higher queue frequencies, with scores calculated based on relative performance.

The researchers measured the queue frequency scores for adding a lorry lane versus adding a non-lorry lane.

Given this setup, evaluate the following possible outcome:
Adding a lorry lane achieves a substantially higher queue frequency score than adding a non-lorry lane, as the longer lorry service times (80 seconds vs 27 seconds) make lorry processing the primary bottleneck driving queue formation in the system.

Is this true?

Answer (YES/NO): YES